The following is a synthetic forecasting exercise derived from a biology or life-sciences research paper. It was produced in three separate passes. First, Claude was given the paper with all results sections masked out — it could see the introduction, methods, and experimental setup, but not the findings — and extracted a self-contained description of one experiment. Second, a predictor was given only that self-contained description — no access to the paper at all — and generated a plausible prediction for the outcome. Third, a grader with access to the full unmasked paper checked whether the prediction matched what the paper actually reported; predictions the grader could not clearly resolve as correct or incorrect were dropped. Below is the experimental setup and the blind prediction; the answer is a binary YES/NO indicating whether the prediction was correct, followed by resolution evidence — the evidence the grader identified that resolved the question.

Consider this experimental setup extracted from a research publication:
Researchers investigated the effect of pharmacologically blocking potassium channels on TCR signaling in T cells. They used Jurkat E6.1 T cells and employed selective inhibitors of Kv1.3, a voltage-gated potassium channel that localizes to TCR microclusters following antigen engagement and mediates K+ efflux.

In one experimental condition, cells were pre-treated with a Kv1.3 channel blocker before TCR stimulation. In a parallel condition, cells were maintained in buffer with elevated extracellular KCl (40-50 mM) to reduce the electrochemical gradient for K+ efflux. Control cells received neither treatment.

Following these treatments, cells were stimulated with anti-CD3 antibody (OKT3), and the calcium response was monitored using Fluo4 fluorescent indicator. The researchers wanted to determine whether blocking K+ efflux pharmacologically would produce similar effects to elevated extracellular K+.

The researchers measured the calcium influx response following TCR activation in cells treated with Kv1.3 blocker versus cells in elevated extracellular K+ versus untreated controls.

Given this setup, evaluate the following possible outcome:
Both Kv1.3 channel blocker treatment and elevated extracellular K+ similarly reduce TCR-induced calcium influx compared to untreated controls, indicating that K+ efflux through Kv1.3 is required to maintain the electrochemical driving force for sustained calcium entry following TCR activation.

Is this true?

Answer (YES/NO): YES